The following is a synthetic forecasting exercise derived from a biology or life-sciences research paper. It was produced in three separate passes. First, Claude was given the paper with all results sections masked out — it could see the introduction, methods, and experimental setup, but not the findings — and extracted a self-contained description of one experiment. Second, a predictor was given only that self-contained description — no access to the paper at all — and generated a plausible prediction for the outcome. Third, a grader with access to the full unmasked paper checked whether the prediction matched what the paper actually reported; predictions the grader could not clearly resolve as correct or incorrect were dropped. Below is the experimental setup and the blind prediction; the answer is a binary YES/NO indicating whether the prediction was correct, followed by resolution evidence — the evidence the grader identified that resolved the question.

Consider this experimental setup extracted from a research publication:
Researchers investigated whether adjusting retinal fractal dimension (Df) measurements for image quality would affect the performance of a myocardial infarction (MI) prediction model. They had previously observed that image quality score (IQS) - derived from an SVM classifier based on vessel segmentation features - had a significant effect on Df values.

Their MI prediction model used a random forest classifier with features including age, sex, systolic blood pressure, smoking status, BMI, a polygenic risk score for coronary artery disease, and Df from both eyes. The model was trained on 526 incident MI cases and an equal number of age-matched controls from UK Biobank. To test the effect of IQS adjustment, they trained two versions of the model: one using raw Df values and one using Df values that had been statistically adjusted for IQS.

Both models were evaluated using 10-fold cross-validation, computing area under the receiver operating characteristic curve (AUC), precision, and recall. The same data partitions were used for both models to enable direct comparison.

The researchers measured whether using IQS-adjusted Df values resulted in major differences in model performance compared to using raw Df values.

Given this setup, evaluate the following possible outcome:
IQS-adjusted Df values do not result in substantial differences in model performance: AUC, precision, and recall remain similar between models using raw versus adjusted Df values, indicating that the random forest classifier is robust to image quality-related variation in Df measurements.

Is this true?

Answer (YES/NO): YES